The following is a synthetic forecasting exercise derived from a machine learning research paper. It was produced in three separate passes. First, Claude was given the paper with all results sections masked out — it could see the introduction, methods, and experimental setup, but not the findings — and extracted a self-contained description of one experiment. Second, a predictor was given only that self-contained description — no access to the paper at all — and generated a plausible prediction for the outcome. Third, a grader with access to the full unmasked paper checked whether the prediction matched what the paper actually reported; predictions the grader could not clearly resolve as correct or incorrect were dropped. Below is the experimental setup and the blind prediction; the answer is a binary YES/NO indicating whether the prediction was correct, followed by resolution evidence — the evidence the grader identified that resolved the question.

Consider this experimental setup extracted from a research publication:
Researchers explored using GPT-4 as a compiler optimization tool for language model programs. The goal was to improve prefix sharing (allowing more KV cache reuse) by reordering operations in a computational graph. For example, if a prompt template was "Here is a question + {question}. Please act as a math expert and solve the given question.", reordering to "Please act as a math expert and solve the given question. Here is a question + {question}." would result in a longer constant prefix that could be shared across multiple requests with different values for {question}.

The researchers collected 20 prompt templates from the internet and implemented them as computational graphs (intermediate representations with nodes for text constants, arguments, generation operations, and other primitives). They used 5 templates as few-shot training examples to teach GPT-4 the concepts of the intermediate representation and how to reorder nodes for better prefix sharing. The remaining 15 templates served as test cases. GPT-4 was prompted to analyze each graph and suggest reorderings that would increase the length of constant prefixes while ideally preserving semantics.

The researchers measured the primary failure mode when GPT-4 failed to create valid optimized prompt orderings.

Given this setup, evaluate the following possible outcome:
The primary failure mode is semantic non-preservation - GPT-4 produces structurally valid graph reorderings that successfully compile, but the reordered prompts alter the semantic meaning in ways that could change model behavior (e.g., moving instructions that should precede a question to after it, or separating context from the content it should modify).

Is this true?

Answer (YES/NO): YES